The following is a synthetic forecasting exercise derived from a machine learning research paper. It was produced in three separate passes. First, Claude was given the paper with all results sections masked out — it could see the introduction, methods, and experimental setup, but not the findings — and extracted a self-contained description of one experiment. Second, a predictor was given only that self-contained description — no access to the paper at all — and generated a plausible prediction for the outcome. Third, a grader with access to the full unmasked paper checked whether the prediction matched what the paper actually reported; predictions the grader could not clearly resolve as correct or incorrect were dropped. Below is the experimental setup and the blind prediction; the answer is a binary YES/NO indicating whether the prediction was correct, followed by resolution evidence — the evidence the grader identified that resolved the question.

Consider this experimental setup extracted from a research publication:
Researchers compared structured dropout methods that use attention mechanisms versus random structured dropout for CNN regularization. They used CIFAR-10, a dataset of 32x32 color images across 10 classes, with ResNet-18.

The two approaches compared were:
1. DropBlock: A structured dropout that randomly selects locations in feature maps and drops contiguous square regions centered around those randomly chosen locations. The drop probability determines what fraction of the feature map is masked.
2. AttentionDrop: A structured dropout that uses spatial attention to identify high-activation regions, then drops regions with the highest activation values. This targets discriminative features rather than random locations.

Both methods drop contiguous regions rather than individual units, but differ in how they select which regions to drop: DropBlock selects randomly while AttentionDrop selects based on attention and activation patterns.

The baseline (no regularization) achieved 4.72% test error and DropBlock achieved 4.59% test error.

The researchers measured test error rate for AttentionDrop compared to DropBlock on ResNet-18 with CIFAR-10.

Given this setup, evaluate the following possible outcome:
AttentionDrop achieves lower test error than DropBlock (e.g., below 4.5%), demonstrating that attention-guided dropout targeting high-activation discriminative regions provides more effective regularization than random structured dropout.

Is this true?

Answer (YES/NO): NO